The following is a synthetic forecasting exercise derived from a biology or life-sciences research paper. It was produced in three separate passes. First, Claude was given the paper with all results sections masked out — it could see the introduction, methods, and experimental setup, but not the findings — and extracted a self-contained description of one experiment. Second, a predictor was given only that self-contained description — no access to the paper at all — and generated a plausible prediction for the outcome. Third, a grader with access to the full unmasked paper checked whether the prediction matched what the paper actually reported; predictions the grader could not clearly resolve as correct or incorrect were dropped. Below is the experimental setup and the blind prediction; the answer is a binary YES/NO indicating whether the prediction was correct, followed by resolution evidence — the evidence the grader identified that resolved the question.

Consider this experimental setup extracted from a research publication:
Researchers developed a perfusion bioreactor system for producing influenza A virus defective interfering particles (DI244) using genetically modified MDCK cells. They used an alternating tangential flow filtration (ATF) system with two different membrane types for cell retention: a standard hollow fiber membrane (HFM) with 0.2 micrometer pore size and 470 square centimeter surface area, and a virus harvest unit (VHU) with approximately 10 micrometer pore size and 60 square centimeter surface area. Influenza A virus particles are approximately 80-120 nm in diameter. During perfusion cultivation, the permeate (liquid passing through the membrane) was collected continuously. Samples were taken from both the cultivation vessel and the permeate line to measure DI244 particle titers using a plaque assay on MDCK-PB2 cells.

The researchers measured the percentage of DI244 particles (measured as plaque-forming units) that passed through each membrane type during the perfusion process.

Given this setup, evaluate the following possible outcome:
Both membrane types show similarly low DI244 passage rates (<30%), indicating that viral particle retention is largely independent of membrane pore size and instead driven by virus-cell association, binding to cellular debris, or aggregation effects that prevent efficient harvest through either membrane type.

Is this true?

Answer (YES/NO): NO